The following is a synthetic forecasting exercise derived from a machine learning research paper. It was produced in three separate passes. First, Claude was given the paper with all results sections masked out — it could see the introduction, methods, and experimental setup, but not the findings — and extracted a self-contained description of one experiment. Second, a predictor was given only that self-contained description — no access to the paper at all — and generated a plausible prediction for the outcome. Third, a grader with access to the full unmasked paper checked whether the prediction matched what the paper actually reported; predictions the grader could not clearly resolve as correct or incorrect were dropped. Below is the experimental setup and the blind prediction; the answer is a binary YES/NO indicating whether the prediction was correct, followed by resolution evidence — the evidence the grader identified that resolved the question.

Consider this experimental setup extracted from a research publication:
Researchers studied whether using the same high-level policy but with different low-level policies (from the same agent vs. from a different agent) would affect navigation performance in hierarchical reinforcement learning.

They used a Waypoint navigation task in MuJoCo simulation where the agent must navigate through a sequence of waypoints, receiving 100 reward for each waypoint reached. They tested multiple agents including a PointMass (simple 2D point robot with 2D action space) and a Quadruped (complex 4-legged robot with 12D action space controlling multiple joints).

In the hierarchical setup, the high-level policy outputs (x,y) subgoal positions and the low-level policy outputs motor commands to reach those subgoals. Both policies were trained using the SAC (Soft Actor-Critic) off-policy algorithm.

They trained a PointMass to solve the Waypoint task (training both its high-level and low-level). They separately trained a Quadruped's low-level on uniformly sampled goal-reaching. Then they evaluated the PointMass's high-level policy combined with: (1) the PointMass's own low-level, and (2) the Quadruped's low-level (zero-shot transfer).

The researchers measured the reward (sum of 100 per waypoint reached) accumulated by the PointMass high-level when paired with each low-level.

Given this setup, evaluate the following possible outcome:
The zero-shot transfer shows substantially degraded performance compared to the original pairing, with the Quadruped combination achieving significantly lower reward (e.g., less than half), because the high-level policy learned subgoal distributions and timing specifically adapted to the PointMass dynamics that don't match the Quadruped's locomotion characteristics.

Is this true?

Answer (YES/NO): YES